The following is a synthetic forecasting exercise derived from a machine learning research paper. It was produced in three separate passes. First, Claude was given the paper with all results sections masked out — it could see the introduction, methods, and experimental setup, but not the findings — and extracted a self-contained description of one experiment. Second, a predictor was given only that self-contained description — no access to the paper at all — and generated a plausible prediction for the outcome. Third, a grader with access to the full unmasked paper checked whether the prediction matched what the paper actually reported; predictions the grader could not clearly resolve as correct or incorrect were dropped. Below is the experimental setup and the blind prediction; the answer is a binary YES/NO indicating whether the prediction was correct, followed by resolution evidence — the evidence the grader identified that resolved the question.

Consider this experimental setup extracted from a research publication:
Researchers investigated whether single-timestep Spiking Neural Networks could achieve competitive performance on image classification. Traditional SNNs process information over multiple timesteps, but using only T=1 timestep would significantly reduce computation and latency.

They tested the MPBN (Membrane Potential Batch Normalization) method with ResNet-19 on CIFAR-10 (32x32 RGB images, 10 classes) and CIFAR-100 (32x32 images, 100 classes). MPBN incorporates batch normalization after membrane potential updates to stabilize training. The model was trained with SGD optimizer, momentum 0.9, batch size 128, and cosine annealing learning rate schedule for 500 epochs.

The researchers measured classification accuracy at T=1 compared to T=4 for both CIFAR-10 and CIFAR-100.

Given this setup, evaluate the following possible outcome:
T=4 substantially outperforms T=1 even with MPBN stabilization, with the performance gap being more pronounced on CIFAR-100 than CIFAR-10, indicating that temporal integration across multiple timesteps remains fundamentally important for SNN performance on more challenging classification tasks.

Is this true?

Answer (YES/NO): NO